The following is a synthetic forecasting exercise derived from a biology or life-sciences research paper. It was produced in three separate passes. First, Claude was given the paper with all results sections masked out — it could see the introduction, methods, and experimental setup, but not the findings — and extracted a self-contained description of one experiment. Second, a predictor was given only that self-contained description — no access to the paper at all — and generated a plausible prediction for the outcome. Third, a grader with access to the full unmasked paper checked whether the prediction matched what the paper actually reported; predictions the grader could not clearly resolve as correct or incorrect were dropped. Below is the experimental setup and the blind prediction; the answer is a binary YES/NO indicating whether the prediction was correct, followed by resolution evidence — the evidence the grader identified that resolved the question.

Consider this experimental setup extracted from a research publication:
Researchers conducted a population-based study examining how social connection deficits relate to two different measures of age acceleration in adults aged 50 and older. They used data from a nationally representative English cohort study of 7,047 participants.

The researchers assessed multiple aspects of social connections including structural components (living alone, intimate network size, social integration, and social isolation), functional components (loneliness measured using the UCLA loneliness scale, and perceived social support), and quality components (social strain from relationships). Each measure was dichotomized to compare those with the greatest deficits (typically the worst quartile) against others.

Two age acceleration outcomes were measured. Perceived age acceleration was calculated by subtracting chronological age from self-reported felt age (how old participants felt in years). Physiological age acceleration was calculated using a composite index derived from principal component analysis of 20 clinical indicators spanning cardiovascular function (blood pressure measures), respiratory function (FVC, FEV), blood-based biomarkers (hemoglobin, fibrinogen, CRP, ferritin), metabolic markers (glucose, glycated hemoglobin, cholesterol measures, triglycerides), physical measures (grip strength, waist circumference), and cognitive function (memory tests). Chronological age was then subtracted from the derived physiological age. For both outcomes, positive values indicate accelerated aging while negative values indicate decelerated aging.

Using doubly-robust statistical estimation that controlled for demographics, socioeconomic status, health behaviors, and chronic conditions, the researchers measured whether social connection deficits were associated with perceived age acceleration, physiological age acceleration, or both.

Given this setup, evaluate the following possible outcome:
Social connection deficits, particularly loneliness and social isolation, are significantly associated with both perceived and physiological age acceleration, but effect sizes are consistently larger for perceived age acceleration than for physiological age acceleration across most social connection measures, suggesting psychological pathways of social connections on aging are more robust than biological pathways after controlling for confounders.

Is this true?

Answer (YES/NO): NO